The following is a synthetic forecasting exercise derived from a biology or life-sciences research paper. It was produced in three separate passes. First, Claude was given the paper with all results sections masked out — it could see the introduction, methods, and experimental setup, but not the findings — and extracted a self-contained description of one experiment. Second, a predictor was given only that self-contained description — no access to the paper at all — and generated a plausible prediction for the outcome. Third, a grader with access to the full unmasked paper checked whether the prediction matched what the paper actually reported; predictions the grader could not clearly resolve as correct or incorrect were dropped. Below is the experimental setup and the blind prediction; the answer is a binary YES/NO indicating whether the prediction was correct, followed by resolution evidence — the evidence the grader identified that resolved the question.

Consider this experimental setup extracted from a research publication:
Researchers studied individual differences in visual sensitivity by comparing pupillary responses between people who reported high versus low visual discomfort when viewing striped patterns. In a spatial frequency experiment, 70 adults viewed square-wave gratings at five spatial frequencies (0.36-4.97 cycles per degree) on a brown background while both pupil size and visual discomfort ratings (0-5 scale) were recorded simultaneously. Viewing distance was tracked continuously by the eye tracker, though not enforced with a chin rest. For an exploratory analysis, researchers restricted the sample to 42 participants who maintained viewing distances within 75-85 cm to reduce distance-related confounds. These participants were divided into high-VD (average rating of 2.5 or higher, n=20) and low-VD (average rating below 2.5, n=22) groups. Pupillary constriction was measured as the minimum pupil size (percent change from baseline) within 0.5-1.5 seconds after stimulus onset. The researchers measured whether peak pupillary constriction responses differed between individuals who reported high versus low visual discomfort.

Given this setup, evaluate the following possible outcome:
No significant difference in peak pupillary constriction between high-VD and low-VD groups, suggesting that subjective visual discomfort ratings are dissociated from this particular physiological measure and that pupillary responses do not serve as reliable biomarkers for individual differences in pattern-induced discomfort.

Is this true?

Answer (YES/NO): NO